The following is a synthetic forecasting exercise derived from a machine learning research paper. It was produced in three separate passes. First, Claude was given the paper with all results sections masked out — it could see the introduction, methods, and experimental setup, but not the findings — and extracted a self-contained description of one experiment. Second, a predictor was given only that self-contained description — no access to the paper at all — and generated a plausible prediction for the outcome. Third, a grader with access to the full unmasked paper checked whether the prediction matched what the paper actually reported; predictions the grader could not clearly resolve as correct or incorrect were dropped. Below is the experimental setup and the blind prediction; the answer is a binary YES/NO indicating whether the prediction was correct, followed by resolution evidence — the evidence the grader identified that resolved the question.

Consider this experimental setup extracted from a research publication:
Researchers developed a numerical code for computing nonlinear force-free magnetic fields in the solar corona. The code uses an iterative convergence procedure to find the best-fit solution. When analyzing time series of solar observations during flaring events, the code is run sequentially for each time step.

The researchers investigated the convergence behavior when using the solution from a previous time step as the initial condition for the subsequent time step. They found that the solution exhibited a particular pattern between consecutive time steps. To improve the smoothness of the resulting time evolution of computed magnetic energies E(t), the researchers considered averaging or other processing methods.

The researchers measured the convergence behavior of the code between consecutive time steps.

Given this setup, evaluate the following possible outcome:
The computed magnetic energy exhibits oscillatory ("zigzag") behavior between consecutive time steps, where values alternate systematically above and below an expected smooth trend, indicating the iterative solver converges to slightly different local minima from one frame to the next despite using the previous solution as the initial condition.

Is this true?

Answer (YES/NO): YES